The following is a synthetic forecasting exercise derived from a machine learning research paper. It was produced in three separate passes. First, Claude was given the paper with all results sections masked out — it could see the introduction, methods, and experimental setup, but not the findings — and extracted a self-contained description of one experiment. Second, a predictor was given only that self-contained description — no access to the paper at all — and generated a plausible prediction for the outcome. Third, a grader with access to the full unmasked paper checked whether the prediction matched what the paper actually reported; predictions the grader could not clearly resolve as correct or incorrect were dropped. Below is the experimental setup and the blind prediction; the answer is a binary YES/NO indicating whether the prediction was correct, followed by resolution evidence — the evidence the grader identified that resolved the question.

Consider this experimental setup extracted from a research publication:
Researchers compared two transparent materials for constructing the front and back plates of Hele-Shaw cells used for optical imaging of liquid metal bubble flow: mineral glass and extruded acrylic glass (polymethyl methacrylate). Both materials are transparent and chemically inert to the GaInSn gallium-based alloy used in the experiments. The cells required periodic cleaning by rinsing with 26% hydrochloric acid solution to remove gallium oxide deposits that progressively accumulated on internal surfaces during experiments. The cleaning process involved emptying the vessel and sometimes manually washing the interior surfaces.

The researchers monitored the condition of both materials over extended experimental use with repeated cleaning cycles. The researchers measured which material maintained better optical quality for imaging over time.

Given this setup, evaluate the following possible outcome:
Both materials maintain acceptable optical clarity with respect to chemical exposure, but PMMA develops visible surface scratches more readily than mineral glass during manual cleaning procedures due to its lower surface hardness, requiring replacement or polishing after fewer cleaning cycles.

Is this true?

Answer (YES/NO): YES